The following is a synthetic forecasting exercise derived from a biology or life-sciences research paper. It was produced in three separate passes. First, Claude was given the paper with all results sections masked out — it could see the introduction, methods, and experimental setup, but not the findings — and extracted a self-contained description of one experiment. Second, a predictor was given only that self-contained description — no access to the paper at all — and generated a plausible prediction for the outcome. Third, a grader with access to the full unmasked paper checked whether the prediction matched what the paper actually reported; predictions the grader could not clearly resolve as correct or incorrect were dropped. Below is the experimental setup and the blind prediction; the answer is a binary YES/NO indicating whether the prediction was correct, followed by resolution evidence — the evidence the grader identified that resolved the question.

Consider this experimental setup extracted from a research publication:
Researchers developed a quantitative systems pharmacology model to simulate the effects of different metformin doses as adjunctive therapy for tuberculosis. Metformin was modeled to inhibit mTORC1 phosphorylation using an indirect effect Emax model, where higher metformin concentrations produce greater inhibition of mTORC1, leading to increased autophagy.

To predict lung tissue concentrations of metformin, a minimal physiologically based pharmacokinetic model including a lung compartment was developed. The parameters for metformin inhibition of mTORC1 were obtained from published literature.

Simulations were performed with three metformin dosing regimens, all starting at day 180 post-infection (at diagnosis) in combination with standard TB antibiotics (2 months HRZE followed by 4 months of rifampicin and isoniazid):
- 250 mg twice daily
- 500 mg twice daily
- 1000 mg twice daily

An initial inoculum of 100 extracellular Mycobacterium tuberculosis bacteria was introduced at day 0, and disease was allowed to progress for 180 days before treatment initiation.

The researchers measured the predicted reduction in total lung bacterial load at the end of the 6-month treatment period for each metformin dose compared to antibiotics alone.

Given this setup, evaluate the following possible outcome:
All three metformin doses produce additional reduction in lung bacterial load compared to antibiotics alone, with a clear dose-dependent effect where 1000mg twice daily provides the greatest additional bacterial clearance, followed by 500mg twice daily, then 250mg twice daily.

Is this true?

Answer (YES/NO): NO